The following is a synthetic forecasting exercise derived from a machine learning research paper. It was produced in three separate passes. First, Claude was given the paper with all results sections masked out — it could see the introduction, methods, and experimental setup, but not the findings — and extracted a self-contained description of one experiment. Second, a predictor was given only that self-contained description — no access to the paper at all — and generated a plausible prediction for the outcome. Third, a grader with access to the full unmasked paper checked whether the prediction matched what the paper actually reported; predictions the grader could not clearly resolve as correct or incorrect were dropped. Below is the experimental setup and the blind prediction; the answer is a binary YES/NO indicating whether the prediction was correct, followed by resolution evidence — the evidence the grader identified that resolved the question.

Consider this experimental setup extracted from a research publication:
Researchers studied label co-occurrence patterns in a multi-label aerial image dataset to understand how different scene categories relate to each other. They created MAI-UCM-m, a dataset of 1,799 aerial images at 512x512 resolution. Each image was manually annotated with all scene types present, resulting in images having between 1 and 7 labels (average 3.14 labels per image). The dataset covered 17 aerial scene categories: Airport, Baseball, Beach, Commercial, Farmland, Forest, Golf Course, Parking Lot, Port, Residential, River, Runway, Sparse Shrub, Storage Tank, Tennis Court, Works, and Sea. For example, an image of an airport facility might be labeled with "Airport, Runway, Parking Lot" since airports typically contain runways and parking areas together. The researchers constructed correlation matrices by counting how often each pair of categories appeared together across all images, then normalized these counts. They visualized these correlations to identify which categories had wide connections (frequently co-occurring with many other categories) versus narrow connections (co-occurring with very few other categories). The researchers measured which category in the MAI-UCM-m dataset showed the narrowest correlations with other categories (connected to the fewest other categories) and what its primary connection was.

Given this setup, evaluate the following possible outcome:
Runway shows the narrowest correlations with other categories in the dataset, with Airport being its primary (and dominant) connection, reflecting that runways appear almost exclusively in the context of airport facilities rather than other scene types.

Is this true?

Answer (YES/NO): YES